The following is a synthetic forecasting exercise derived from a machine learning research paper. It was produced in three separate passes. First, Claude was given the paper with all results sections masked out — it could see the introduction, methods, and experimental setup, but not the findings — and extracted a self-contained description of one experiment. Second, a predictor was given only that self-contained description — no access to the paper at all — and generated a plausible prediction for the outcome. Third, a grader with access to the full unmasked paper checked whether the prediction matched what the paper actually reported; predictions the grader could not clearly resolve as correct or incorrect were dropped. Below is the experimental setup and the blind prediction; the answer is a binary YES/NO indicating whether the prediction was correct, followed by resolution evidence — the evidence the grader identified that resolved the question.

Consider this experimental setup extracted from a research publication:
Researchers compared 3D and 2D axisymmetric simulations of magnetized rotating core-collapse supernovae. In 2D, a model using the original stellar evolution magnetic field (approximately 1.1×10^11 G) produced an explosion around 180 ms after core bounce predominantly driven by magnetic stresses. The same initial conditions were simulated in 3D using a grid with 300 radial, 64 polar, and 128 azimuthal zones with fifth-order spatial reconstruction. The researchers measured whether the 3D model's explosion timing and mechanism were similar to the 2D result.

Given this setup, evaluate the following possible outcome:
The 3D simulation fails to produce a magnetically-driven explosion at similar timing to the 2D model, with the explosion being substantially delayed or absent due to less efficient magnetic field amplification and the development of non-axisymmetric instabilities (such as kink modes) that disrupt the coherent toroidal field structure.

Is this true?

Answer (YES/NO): NO